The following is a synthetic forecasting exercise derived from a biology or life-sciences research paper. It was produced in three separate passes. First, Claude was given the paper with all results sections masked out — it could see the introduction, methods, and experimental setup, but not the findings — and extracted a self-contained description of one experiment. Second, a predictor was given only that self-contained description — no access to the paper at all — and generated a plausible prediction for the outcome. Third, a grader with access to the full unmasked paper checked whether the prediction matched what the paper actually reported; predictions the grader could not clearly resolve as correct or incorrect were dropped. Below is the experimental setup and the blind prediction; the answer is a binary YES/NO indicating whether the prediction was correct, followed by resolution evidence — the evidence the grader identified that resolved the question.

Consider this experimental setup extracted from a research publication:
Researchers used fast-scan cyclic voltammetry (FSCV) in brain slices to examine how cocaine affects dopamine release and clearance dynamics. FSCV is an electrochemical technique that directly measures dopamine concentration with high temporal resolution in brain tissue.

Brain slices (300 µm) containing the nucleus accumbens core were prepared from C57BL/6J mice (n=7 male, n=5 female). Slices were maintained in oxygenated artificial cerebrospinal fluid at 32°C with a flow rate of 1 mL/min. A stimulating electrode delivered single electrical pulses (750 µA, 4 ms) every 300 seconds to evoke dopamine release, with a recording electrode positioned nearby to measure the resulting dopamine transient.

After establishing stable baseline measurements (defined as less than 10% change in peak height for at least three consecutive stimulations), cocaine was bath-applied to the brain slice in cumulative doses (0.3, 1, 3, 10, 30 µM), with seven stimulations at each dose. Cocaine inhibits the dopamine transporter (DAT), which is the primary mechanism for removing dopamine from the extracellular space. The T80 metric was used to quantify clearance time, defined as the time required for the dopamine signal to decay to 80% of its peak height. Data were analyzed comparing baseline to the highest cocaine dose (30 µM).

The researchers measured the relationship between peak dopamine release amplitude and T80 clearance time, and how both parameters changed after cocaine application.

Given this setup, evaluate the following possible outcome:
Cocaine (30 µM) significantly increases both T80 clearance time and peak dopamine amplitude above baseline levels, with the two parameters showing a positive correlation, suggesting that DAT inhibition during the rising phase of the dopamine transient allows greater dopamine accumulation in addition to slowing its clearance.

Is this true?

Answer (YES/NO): NO